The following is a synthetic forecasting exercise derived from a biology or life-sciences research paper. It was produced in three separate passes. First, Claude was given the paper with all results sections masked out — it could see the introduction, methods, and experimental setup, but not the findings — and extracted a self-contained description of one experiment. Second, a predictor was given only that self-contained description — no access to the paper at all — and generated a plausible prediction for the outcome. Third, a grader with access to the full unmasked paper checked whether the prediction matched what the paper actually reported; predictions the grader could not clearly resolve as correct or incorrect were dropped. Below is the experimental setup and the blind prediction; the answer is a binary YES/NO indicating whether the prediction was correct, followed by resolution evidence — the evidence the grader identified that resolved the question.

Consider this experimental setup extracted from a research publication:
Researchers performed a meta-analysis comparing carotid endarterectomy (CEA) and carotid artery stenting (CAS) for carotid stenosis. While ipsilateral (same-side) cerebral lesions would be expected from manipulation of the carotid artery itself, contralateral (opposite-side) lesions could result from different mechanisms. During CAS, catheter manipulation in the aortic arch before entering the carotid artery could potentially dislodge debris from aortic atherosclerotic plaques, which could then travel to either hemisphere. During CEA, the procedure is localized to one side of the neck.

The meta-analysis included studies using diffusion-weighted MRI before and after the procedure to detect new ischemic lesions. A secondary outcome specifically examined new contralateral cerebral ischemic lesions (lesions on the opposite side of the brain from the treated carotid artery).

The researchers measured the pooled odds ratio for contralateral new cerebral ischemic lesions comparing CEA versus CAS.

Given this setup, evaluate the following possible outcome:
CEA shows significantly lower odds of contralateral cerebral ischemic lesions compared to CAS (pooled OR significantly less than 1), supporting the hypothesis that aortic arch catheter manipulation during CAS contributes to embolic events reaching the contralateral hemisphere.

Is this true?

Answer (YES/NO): YES